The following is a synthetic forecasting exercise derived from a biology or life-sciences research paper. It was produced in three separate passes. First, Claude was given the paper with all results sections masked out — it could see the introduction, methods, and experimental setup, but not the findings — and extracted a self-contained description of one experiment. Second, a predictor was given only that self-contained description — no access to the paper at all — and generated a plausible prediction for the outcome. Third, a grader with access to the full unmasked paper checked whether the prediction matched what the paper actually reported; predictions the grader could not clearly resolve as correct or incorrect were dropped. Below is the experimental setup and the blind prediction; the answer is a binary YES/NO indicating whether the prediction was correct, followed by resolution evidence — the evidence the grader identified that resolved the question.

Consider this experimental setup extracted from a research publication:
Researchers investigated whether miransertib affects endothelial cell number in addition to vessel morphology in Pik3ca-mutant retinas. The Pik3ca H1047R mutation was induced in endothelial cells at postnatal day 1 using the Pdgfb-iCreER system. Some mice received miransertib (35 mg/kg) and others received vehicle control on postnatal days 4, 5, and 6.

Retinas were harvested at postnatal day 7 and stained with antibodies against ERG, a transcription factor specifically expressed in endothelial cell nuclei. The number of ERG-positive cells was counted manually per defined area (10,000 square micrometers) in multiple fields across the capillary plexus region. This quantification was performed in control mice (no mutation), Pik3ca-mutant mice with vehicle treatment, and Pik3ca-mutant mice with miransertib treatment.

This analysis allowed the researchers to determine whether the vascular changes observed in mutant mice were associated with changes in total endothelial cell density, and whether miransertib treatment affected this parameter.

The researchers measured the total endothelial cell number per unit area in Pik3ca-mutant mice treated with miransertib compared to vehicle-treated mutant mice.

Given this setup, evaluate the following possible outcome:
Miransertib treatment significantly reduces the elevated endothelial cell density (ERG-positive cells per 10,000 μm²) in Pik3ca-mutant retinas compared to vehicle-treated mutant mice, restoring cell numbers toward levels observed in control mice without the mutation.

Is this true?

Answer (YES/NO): YES